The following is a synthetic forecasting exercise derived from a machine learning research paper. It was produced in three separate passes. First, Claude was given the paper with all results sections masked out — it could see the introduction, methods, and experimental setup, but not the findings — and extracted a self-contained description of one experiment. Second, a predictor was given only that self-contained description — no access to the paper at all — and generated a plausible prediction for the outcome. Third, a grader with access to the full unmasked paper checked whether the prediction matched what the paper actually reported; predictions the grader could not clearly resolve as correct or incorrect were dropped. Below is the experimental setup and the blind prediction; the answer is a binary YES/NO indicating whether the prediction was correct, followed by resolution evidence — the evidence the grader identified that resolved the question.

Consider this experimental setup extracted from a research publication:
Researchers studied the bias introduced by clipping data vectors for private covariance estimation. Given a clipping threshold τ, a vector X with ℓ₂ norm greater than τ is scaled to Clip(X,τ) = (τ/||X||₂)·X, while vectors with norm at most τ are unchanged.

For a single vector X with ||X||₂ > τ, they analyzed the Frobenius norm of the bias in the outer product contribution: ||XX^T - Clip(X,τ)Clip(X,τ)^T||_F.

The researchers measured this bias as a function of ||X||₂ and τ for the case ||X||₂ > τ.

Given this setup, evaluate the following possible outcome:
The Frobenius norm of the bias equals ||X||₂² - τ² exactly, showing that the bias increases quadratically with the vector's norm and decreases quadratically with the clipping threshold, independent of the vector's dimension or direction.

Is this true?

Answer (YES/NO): YES